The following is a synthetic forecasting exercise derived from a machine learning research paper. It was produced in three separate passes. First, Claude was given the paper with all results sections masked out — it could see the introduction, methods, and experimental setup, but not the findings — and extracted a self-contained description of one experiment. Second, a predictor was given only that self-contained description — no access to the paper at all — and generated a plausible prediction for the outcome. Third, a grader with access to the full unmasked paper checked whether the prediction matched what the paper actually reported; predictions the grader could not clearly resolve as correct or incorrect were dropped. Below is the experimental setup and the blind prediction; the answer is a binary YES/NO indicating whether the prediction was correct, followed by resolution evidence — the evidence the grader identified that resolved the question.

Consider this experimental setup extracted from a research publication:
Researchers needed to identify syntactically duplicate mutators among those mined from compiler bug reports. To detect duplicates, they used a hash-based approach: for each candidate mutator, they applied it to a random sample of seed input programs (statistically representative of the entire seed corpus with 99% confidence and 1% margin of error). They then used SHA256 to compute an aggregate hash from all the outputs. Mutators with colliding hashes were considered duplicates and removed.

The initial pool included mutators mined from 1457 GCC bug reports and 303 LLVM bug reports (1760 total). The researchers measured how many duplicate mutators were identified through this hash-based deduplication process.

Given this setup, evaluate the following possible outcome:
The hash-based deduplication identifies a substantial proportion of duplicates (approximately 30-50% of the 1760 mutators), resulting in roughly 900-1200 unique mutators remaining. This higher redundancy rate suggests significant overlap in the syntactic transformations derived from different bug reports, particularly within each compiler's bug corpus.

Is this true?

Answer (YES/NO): NO